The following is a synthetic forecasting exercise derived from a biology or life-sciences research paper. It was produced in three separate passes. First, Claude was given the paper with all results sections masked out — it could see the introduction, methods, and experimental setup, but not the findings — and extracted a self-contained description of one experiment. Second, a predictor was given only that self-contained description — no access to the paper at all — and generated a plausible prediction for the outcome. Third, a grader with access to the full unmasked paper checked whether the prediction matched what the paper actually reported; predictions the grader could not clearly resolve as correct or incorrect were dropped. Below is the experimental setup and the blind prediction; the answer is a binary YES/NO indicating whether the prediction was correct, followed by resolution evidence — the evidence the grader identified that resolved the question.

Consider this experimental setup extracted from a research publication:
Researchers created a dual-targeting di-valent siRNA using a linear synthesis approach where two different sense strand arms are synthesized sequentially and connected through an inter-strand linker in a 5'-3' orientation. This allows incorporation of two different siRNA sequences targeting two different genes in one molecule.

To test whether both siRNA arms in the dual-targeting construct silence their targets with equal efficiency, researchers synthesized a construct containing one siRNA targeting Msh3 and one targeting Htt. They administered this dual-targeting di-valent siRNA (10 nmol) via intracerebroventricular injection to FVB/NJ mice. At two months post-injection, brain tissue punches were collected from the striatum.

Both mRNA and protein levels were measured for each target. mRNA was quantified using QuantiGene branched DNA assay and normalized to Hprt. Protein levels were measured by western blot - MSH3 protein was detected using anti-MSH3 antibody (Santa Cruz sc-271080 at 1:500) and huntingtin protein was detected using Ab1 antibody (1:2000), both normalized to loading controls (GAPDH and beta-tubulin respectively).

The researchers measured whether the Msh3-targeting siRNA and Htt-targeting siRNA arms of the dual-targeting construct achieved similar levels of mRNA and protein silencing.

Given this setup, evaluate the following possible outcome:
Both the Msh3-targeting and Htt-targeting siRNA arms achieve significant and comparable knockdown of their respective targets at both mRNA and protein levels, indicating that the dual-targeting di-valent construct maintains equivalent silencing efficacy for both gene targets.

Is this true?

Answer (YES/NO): YES